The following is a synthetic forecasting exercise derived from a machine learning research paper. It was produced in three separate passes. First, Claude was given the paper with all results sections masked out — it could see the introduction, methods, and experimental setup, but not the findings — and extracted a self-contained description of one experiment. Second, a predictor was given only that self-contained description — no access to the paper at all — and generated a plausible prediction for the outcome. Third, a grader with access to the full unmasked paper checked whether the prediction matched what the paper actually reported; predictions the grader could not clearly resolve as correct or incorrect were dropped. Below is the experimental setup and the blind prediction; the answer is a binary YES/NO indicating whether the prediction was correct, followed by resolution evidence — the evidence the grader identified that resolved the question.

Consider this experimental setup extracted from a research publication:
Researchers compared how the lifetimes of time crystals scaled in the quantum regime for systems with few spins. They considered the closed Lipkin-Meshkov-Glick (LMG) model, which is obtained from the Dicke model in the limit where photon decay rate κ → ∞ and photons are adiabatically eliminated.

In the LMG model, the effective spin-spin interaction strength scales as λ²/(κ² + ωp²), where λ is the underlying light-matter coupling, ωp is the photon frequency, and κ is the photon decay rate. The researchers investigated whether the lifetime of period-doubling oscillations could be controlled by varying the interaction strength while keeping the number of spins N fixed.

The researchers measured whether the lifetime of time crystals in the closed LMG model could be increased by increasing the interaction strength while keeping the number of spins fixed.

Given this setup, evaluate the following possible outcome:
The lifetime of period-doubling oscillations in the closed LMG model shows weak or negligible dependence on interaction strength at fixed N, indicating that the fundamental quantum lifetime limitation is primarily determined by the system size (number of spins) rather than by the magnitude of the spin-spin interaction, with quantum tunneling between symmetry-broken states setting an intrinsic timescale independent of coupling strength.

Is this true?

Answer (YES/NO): NO